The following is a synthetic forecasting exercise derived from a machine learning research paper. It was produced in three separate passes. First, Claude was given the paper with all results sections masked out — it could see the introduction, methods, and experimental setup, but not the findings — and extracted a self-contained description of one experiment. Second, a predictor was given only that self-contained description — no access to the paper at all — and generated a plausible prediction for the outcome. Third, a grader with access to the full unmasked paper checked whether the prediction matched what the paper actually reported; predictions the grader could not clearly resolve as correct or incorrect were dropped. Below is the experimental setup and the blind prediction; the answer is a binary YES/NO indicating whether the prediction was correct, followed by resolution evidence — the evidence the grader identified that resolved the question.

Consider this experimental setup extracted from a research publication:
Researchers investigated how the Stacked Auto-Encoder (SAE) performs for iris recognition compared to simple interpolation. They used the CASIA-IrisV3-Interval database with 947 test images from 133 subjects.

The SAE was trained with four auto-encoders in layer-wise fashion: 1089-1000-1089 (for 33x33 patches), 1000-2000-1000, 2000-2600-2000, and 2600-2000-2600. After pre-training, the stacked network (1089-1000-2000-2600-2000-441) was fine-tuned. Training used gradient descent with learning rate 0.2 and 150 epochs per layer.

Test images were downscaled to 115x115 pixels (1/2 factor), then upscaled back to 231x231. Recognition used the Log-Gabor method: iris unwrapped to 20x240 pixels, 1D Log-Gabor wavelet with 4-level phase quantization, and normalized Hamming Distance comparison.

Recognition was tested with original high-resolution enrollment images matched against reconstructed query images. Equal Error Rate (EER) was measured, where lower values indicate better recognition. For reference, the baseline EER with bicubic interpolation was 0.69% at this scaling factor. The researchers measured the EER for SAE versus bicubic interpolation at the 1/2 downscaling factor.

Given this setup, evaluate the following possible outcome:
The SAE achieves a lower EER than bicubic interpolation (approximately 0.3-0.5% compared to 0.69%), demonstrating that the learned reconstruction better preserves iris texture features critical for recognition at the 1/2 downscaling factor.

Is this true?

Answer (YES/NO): NO